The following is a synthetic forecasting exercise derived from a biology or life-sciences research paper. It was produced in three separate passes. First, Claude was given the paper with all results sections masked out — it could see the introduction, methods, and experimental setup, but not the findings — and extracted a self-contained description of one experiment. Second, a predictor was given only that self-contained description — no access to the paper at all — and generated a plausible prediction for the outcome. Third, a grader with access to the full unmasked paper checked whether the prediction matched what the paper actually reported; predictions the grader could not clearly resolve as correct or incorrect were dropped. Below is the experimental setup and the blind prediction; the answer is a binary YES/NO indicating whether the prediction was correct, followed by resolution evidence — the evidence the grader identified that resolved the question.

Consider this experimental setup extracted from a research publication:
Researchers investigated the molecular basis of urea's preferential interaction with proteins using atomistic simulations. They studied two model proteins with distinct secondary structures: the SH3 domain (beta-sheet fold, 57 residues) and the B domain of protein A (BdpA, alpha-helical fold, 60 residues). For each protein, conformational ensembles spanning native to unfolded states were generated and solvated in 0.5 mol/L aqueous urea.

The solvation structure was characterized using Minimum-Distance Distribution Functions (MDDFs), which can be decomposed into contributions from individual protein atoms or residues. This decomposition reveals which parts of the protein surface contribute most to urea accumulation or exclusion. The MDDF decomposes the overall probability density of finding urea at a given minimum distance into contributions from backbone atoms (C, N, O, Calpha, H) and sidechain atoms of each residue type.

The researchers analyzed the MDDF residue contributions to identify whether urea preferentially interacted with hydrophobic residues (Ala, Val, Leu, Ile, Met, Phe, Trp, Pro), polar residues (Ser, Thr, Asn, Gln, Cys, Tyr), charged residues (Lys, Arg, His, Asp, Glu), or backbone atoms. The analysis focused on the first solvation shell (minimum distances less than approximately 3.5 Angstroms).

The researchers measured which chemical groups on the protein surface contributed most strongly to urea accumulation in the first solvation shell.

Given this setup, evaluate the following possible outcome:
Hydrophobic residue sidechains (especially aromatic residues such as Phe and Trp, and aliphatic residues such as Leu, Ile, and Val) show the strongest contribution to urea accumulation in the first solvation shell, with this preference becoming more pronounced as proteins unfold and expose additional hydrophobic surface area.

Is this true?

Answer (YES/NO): NO